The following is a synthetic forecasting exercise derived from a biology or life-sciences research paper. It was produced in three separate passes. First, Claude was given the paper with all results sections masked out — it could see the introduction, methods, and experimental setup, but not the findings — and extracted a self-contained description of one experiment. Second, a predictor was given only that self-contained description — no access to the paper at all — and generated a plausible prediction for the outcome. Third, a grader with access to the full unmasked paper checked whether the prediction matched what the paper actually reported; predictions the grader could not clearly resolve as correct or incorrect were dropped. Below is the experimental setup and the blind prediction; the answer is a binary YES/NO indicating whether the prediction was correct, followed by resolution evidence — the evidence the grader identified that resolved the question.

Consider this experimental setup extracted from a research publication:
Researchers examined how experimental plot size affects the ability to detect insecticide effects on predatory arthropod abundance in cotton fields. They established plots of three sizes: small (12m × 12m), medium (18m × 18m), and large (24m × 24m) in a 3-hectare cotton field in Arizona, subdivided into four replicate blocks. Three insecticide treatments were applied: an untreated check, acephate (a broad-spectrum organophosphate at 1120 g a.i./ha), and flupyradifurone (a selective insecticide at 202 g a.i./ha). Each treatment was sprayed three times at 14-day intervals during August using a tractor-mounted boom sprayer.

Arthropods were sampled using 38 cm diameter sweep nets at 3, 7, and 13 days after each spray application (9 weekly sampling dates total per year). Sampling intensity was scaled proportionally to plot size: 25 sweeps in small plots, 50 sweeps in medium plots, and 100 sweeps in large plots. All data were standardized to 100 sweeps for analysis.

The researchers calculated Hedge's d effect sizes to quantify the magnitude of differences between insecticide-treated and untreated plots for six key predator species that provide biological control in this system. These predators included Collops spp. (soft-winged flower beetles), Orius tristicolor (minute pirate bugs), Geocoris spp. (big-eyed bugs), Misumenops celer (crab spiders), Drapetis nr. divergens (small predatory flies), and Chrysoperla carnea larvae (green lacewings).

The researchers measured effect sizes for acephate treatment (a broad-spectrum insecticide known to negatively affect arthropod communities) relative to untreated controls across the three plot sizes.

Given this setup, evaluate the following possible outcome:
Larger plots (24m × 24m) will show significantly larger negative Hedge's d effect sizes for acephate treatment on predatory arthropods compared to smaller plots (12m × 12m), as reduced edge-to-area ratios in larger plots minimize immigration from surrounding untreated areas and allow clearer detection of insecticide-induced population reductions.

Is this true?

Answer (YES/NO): NO